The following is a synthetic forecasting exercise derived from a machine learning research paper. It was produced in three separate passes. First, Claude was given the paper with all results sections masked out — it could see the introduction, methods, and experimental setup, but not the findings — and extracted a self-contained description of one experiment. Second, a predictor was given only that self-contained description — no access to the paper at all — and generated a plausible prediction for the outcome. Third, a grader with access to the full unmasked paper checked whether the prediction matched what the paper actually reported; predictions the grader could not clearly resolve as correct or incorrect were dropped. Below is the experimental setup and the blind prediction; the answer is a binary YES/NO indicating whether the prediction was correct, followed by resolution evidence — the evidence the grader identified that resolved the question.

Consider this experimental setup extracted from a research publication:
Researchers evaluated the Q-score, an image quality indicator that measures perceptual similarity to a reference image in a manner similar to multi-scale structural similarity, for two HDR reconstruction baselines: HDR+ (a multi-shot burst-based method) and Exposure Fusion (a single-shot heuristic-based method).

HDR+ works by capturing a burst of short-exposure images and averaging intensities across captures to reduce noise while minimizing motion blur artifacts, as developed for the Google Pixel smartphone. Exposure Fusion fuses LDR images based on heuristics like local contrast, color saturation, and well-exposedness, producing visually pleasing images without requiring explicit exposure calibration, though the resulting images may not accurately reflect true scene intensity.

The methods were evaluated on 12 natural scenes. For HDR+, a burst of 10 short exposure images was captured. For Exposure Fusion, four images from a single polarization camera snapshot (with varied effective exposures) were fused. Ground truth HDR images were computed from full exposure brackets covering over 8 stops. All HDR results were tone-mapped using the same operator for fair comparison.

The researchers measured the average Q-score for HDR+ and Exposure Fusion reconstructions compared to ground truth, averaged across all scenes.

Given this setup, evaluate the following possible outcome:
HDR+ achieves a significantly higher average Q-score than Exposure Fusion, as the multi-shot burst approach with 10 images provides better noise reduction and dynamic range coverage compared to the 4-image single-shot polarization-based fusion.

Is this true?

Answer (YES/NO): YES